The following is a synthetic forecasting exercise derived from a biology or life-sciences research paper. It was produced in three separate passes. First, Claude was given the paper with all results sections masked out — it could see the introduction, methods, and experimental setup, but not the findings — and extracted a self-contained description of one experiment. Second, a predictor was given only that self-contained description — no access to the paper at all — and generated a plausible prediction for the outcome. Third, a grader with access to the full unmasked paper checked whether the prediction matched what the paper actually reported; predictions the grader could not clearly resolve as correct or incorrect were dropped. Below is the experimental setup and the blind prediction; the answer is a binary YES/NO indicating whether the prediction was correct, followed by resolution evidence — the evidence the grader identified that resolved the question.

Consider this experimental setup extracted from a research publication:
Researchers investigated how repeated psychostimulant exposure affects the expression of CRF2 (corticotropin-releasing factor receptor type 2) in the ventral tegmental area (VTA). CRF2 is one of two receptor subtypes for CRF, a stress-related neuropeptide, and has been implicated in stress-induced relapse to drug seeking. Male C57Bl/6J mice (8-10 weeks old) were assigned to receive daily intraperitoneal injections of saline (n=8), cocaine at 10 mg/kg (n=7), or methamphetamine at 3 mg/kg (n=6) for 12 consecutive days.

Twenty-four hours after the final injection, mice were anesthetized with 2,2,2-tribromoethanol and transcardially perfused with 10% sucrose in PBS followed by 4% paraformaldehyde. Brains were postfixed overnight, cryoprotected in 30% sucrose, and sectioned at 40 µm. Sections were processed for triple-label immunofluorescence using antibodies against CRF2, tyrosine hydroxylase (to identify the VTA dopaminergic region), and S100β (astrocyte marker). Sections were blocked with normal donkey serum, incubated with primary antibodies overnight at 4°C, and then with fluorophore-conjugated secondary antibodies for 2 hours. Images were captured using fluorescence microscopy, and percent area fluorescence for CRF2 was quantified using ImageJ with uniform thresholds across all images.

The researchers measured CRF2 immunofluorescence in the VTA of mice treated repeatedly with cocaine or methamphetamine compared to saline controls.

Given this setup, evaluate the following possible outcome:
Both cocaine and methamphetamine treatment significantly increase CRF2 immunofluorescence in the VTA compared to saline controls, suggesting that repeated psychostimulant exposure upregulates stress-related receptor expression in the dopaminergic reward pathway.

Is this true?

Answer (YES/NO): YES